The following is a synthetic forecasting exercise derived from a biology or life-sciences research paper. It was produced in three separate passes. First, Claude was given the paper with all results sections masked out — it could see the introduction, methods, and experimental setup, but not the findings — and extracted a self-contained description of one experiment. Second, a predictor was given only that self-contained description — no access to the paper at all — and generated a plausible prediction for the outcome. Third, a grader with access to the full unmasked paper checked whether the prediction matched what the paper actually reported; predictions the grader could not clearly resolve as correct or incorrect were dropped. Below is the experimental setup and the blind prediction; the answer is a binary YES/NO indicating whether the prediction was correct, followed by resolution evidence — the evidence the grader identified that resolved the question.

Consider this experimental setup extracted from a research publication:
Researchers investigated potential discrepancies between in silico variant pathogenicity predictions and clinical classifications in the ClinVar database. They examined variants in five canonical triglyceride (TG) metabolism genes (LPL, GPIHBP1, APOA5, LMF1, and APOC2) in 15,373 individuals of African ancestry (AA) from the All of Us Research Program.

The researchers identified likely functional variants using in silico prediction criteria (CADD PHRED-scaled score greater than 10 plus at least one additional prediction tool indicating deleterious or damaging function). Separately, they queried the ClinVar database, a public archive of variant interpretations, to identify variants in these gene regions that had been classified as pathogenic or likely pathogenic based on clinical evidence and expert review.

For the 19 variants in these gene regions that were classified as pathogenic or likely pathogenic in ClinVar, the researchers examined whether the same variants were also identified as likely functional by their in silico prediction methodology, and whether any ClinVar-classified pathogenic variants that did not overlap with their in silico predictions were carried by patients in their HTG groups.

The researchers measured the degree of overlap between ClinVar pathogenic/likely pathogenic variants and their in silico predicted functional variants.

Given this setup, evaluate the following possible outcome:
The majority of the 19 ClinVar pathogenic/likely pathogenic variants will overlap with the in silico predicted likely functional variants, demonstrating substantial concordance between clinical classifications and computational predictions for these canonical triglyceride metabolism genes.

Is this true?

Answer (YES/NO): NO